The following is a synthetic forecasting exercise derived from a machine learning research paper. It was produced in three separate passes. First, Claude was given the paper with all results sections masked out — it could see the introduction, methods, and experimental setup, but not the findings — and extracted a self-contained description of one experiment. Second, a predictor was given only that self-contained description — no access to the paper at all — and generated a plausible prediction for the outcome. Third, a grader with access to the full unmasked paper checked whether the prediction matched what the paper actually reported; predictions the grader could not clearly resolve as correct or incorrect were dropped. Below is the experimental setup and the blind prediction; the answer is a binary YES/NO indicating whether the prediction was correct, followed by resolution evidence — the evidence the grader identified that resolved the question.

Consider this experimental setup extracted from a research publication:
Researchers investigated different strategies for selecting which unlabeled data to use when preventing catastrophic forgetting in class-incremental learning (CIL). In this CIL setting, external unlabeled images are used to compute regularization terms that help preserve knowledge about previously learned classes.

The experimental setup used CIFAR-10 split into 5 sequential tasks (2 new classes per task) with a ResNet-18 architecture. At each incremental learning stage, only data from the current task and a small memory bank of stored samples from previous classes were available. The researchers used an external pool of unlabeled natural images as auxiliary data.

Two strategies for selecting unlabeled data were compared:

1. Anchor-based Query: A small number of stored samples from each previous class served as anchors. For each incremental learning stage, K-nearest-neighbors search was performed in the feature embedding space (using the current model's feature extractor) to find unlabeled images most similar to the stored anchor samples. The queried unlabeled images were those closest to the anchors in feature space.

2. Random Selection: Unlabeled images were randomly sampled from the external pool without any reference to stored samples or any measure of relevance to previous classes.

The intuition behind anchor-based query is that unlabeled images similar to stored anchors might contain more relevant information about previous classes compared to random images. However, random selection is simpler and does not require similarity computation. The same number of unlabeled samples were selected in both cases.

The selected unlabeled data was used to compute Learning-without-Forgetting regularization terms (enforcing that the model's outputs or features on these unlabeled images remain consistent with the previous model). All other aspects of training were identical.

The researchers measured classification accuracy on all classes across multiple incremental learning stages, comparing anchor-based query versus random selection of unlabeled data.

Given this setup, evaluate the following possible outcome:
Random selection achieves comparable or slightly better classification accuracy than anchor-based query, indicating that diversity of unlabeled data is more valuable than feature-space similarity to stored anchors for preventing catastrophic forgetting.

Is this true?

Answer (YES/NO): NO